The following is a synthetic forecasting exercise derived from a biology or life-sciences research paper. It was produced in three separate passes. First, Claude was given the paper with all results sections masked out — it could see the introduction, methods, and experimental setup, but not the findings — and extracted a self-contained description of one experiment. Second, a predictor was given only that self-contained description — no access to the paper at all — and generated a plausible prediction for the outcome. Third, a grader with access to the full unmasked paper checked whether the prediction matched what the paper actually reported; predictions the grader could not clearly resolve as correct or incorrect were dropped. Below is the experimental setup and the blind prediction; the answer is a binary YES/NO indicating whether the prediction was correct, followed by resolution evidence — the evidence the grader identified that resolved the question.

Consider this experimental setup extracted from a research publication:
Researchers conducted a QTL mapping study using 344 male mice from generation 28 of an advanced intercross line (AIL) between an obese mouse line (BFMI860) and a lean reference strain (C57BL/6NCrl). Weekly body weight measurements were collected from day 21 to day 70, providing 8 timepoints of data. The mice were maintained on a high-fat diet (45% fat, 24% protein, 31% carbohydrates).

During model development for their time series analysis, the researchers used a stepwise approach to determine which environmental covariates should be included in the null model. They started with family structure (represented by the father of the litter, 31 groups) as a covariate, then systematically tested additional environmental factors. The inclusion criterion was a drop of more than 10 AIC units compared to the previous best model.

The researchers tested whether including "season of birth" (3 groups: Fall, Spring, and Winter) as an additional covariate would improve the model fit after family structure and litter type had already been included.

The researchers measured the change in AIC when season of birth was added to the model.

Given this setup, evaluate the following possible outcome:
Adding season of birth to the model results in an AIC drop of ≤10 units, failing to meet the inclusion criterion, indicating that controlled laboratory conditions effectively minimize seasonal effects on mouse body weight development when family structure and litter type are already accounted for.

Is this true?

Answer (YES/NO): NO